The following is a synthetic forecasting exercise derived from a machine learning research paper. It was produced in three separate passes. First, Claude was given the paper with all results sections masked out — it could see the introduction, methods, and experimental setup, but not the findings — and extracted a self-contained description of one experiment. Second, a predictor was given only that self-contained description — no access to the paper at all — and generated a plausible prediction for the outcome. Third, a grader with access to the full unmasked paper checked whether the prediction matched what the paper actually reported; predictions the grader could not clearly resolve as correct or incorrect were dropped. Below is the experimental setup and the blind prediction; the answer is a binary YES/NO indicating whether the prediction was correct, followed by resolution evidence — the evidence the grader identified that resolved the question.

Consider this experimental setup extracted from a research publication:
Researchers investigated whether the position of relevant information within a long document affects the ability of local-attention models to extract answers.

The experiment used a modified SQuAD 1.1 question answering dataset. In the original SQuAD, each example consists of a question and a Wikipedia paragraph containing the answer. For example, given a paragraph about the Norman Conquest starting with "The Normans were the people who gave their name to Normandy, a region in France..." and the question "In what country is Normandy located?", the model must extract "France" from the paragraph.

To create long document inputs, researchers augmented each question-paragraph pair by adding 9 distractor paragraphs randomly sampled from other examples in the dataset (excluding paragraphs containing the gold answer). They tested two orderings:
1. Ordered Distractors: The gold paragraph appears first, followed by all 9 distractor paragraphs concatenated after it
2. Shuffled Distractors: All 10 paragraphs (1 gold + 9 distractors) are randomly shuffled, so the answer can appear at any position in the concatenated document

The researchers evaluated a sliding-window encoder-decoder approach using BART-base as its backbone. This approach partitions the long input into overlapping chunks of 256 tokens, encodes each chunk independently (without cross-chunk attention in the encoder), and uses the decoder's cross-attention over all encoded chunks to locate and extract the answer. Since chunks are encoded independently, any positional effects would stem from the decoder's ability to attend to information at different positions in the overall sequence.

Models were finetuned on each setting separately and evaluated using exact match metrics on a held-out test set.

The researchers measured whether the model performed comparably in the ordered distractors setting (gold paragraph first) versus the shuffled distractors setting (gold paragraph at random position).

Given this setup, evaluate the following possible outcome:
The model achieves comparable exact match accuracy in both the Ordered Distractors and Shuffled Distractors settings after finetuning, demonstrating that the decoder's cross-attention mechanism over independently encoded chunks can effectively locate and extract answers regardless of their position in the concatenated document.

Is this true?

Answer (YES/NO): YES